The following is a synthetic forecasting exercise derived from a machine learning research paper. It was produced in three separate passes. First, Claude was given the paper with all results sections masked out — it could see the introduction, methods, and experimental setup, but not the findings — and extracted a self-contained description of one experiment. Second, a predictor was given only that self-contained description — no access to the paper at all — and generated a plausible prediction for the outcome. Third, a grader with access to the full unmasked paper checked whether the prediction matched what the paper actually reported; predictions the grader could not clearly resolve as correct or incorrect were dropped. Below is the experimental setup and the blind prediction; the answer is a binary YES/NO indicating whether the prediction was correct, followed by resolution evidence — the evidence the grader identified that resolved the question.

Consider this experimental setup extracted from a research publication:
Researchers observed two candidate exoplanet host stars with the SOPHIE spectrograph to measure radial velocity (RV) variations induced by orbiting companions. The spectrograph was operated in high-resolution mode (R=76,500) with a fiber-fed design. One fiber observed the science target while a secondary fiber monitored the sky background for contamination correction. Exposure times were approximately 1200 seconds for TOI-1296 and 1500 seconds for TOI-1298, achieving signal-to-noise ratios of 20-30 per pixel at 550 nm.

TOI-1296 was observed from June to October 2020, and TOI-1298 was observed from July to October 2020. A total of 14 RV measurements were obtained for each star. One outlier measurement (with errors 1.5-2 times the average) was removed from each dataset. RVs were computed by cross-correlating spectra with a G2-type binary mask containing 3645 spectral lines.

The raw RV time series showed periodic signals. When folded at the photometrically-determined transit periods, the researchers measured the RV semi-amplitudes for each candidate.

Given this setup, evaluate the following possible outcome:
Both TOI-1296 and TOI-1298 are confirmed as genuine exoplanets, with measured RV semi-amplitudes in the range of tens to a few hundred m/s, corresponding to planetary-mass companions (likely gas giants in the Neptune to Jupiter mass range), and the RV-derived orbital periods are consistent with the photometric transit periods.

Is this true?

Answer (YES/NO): YES